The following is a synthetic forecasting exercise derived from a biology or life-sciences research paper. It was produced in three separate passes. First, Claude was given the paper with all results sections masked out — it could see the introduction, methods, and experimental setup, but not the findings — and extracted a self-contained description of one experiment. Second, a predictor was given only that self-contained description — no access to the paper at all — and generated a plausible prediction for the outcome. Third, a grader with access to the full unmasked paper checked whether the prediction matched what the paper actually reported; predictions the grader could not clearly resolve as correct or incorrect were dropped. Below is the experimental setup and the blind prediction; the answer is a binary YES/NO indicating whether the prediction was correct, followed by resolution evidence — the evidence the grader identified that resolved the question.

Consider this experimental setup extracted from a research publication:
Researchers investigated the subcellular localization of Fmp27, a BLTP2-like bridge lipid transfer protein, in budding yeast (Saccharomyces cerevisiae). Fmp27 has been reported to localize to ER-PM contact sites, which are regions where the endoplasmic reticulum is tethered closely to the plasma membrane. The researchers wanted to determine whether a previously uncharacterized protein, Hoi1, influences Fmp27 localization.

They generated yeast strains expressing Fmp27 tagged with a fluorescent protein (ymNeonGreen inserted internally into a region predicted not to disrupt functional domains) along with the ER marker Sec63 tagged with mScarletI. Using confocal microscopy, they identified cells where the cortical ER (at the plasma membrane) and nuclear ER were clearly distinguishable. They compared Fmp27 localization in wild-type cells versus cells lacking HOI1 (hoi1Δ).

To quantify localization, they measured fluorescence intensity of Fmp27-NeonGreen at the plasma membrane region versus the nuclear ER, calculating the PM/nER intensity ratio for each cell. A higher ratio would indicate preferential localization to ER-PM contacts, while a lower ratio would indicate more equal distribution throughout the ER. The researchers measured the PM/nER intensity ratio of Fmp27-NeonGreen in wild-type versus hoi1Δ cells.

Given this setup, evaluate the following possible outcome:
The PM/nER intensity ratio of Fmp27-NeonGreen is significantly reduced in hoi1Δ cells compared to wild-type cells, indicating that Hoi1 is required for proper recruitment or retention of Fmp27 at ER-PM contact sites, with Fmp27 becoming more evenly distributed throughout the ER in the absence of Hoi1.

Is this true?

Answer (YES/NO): YES